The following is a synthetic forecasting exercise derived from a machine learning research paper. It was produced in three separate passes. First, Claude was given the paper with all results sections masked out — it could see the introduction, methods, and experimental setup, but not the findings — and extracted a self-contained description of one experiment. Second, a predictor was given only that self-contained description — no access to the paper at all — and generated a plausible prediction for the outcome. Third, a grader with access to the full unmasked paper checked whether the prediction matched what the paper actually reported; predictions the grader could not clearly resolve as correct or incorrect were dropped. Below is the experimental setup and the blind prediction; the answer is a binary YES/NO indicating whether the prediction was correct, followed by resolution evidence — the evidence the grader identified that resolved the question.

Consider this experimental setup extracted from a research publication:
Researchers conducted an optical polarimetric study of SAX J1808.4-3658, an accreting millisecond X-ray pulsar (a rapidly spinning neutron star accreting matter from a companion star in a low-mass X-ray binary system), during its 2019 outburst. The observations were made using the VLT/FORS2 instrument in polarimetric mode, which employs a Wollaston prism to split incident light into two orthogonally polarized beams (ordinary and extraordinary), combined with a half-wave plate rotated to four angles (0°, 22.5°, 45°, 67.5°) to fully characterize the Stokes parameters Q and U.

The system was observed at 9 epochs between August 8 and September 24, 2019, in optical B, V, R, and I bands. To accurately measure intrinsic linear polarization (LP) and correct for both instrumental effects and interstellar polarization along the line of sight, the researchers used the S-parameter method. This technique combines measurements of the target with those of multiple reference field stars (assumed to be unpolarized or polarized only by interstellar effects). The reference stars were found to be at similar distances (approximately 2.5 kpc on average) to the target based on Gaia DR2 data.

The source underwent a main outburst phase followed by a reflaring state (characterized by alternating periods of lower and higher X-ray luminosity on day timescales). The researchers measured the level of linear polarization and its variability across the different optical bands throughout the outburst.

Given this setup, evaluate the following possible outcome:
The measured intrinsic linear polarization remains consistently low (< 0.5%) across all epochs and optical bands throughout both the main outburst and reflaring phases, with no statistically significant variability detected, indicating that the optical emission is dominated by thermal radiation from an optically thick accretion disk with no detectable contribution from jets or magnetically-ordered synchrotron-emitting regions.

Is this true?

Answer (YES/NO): NO